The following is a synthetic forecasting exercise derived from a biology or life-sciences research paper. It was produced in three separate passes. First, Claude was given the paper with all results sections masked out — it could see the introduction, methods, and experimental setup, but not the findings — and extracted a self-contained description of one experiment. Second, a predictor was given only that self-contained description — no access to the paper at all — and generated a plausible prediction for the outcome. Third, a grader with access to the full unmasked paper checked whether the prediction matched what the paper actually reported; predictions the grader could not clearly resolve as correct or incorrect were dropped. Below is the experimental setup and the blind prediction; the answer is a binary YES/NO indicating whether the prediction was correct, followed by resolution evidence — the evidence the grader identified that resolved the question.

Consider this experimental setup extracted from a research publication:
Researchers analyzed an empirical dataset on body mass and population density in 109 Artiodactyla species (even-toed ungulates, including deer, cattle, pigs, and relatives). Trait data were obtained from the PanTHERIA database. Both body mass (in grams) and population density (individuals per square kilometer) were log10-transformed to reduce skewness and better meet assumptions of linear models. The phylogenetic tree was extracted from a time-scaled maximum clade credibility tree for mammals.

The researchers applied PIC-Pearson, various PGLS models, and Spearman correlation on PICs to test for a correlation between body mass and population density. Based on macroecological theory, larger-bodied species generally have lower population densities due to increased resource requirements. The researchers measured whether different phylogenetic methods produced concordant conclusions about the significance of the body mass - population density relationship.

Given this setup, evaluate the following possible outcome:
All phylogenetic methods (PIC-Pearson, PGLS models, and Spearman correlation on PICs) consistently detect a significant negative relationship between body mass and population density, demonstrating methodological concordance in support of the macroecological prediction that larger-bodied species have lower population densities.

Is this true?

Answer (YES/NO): NO